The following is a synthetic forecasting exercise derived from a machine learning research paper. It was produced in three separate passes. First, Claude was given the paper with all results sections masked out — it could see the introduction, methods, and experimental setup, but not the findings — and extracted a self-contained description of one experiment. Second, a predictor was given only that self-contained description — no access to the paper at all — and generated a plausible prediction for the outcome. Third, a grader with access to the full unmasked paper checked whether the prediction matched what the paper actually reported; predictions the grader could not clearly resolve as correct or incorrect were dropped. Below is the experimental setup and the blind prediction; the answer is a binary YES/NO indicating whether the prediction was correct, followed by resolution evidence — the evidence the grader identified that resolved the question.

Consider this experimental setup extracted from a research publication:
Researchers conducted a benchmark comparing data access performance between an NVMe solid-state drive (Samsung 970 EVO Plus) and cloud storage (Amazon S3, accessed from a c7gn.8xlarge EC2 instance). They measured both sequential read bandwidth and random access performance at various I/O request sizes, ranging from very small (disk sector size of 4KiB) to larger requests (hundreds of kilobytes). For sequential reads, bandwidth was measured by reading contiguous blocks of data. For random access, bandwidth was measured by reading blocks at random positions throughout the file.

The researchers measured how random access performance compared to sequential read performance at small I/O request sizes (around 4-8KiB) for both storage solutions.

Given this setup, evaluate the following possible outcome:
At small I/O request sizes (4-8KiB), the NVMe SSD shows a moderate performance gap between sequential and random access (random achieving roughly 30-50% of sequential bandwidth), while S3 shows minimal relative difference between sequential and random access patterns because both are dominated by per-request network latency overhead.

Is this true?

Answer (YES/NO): NO